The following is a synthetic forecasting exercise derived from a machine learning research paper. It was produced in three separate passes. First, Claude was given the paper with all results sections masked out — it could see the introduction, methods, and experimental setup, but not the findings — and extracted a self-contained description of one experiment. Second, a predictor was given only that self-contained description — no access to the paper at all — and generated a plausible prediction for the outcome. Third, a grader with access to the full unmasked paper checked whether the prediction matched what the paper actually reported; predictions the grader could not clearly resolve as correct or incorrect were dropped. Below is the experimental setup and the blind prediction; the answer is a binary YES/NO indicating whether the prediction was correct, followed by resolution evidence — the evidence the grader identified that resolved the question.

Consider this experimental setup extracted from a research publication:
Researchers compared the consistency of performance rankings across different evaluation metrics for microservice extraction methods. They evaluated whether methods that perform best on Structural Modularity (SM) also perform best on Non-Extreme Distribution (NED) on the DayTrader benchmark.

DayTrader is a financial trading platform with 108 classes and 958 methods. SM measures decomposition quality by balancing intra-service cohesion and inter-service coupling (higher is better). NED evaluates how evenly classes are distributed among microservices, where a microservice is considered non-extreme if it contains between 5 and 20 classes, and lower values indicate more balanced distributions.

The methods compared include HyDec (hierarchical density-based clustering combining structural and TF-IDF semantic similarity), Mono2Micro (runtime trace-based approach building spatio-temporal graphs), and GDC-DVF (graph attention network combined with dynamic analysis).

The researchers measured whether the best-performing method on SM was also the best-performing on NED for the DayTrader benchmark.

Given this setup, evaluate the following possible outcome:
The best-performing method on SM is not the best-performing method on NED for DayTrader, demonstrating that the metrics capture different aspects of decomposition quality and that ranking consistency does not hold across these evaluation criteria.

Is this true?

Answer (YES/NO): NO